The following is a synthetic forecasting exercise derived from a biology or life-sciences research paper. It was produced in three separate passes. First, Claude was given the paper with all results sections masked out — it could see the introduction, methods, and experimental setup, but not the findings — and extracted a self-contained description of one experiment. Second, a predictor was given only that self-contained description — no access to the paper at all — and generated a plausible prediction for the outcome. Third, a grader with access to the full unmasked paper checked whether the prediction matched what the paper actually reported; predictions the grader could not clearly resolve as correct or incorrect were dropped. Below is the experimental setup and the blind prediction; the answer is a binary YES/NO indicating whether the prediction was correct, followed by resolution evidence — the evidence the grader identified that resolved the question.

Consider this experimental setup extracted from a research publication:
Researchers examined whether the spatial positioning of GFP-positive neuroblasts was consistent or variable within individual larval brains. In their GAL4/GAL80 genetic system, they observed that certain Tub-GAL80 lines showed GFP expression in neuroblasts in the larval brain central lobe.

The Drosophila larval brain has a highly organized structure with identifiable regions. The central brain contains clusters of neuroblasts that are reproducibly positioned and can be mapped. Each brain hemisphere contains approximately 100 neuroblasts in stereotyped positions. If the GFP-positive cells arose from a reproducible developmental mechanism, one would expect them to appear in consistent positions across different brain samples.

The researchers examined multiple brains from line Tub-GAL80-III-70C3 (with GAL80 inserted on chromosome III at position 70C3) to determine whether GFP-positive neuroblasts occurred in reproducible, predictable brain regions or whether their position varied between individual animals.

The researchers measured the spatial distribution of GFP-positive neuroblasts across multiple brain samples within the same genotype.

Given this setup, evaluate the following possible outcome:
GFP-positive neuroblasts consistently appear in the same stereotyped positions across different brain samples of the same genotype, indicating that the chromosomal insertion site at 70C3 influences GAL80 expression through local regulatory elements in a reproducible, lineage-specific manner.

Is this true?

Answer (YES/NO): NO